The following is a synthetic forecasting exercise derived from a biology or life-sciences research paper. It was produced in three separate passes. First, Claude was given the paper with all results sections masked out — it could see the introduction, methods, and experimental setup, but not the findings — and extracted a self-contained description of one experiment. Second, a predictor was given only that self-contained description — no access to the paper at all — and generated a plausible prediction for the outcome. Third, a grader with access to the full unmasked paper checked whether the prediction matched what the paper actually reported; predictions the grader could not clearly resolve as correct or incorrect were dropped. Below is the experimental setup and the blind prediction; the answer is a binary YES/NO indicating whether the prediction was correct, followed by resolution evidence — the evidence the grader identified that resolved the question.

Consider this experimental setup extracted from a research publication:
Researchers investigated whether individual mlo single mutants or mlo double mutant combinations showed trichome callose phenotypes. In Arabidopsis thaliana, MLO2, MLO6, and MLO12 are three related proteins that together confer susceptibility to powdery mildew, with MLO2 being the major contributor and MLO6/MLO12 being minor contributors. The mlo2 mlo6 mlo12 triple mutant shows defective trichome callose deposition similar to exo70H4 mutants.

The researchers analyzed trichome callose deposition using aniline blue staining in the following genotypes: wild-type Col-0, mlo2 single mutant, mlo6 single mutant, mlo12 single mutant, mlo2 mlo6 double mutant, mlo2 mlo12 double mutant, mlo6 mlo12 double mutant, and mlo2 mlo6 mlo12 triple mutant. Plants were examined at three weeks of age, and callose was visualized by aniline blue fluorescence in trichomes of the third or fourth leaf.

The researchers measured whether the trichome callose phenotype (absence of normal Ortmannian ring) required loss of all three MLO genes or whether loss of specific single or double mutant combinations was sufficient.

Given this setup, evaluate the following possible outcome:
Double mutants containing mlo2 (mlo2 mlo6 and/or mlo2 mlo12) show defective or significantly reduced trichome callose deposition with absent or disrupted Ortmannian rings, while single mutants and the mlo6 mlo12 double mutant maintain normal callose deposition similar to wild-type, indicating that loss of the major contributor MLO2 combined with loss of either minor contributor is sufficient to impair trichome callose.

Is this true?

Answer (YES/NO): NO